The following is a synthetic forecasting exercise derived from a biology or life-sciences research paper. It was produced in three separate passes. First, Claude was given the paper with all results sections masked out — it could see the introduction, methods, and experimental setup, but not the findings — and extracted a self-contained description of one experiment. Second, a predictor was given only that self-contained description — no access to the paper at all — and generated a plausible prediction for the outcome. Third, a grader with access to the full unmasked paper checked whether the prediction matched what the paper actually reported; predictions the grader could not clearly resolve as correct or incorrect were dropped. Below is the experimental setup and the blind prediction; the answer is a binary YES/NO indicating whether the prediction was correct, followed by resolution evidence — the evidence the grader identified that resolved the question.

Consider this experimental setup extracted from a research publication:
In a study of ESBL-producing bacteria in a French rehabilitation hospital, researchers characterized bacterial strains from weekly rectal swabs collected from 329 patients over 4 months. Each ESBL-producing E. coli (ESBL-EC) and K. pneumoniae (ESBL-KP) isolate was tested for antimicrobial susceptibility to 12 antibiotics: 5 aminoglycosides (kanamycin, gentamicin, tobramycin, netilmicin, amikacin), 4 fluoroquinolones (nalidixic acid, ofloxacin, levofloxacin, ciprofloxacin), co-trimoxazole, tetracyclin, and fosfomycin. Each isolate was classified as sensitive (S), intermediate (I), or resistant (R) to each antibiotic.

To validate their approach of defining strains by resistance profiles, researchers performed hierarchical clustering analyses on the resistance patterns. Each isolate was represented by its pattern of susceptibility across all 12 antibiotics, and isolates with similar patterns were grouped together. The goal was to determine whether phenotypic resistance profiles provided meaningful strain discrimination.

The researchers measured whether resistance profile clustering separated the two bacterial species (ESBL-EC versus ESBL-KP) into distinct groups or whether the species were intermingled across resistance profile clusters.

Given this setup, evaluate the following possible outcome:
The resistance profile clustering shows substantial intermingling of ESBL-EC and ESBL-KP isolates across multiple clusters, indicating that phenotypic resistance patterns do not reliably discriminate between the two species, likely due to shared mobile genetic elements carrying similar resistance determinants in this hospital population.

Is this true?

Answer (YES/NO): NO